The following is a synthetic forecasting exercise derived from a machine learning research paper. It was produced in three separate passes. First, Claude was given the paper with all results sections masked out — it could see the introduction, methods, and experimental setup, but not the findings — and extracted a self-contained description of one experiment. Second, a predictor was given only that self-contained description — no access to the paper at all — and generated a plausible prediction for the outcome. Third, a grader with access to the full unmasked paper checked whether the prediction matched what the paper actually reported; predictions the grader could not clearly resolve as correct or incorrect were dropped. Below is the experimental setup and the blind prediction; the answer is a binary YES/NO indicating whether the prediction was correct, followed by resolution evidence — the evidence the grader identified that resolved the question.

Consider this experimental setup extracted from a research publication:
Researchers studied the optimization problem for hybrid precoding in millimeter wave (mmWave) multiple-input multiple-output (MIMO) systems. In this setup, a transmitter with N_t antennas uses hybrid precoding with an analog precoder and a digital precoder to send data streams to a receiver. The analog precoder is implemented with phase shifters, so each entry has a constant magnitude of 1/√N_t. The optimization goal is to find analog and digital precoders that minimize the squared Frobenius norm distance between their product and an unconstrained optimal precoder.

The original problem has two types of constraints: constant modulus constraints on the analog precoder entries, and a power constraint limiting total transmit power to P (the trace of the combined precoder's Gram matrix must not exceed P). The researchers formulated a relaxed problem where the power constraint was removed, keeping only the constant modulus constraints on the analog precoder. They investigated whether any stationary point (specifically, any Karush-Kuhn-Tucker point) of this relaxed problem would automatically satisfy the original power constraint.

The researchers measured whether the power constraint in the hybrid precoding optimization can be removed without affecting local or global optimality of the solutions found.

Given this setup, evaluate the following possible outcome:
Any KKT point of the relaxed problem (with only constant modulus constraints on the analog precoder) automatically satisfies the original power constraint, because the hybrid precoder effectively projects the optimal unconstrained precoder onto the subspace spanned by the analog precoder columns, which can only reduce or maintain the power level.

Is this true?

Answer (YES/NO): YES